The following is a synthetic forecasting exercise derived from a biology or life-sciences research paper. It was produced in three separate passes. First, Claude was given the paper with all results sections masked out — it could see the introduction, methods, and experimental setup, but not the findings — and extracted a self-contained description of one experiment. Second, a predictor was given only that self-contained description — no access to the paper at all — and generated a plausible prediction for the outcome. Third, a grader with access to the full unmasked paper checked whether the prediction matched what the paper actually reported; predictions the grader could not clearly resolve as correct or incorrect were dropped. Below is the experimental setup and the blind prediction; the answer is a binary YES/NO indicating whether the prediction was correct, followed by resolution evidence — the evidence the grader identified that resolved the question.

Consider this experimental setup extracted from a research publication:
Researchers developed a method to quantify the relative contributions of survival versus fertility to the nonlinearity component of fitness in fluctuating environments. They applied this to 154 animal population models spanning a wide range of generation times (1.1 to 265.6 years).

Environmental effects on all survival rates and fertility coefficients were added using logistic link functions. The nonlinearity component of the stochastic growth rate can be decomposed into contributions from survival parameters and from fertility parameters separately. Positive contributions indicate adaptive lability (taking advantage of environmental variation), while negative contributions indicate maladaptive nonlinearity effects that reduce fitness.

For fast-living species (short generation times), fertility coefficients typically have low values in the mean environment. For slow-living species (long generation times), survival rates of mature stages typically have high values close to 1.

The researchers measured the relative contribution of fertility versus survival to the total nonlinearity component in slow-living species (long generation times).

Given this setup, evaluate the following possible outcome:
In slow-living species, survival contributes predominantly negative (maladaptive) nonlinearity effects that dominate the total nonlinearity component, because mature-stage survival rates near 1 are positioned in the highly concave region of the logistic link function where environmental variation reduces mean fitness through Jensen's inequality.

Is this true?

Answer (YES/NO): YES